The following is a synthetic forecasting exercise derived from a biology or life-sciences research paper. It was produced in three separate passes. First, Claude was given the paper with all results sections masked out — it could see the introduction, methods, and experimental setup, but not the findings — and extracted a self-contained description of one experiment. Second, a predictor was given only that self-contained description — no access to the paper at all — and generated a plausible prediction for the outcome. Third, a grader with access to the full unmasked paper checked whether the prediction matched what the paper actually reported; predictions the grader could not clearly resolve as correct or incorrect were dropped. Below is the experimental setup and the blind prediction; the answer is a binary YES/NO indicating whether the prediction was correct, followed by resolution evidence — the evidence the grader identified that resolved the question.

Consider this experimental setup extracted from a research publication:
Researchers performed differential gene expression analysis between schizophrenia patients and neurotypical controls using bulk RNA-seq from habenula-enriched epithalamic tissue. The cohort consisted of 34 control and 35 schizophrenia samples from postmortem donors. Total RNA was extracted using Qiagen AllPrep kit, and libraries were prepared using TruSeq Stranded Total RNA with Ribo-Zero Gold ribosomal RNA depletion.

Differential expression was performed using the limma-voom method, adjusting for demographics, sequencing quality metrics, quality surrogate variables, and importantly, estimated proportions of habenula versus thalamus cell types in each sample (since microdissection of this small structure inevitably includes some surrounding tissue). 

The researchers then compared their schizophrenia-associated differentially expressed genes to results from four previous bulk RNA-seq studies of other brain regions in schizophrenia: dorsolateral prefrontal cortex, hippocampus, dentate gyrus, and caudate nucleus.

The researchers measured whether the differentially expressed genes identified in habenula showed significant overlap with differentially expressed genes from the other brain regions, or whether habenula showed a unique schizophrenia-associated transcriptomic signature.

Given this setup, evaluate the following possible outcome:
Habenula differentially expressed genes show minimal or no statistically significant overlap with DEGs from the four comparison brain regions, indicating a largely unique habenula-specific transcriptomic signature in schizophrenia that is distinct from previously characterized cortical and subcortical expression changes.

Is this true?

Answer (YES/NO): NO